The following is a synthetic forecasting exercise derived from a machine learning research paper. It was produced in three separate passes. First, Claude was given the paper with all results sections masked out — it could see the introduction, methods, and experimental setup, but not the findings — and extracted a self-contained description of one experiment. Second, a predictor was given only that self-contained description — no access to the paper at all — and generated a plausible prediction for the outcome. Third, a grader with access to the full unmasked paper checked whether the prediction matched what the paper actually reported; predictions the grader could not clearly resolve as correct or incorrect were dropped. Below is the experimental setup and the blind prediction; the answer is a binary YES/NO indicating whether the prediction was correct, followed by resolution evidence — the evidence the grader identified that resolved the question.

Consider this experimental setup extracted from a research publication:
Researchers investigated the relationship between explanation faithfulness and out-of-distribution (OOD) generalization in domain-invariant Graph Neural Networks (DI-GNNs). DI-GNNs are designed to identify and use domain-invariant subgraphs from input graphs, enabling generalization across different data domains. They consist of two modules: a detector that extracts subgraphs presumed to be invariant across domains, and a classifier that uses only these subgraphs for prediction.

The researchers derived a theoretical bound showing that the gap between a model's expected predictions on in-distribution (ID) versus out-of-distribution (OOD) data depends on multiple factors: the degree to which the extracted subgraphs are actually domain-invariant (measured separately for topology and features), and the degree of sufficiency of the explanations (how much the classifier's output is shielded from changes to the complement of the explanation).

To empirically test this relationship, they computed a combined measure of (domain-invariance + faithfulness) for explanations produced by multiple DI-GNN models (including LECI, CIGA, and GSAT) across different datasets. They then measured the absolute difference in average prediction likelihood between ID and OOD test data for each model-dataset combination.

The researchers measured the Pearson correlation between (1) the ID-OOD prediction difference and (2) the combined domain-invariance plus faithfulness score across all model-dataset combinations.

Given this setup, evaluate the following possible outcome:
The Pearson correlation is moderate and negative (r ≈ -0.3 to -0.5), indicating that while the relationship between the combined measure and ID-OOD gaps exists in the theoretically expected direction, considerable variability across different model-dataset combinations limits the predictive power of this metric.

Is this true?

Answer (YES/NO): NO